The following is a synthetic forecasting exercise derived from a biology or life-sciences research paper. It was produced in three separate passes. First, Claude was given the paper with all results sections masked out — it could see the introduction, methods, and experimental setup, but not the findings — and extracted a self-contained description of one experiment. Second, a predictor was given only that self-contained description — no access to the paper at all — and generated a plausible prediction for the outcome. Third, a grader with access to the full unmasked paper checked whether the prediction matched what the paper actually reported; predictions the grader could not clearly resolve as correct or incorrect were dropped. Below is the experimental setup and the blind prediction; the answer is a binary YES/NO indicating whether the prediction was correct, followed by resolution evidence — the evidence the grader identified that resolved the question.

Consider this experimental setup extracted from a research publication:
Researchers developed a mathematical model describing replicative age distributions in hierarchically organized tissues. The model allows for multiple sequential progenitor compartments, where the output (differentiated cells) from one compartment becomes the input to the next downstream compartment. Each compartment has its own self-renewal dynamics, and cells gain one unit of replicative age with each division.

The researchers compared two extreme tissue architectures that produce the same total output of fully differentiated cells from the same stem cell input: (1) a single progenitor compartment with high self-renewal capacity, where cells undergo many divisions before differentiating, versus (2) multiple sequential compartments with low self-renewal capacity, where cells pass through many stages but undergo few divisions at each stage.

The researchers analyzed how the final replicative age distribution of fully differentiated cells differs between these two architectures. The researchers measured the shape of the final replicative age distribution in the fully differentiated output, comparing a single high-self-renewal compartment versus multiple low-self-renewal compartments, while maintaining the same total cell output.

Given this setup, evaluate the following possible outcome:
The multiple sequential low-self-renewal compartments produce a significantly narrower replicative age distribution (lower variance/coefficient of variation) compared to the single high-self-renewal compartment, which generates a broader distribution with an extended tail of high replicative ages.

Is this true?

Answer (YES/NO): YES